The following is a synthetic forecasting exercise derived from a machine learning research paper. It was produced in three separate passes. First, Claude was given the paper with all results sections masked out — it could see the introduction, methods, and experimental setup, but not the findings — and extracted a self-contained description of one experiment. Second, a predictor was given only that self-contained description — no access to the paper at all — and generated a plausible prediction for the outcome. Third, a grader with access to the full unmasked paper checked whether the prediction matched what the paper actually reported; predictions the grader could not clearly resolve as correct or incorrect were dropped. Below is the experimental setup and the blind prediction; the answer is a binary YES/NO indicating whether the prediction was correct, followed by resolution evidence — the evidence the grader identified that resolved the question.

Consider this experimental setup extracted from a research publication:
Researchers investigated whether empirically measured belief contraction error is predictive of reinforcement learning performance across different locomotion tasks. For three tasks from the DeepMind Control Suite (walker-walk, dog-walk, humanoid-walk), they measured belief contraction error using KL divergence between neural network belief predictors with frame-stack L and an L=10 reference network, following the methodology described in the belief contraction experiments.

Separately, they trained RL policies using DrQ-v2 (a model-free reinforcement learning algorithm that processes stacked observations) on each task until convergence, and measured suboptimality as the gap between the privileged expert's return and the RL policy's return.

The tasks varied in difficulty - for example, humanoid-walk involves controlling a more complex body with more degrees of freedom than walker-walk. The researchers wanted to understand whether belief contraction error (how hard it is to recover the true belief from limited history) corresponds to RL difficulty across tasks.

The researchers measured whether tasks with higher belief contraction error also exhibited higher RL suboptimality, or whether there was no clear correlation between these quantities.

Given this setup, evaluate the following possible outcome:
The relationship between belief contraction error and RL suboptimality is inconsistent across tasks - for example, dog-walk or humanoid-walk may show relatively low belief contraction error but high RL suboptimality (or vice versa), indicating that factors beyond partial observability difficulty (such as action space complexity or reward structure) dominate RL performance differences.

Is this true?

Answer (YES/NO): YES